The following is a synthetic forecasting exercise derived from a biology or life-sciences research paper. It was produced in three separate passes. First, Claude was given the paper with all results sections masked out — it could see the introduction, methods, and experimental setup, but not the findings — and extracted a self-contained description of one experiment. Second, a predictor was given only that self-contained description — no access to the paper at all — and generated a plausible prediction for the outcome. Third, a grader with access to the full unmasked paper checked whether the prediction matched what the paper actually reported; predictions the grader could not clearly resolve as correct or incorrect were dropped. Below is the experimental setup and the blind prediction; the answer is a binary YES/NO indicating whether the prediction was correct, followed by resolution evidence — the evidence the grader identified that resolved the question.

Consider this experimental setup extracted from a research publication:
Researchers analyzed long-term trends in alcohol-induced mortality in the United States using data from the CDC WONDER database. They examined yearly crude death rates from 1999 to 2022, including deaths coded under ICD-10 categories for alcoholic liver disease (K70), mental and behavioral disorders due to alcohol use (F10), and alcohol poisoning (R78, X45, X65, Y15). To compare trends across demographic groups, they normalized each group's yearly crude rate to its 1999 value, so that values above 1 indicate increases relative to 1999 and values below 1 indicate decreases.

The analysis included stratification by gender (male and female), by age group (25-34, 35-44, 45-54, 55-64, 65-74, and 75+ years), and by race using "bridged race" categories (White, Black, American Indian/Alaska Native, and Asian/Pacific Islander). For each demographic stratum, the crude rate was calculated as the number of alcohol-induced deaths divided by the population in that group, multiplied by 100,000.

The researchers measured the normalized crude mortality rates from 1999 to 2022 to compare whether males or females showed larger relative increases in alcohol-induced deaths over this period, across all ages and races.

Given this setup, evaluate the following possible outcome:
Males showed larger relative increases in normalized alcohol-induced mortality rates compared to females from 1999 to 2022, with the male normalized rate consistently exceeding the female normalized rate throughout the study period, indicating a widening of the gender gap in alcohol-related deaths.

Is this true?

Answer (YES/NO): NO